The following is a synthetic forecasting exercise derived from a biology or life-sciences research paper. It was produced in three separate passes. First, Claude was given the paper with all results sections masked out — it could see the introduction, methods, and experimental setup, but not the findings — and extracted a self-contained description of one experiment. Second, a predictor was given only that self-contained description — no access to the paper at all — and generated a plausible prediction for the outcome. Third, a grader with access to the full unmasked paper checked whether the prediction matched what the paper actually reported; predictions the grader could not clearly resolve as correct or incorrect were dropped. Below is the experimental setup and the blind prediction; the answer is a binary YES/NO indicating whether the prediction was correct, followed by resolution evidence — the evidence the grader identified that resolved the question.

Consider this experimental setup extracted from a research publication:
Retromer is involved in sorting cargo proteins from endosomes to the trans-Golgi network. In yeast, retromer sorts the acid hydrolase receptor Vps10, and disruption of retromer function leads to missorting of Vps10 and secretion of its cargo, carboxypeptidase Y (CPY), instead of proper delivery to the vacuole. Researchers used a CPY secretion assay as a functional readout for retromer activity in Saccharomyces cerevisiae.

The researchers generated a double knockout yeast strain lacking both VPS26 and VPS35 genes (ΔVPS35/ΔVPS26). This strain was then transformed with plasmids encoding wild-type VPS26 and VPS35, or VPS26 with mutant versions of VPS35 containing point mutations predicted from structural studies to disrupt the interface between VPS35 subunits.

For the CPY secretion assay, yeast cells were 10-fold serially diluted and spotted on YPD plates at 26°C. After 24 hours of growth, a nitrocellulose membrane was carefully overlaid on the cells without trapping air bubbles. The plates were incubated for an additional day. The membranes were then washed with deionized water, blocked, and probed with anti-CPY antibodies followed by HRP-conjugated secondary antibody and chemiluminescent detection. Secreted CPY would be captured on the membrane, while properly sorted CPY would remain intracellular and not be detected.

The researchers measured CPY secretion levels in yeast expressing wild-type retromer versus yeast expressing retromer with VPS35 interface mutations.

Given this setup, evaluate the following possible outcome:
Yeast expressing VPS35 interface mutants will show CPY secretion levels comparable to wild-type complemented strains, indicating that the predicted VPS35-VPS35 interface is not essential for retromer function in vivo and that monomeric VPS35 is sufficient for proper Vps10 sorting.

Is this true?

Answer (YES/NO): NO